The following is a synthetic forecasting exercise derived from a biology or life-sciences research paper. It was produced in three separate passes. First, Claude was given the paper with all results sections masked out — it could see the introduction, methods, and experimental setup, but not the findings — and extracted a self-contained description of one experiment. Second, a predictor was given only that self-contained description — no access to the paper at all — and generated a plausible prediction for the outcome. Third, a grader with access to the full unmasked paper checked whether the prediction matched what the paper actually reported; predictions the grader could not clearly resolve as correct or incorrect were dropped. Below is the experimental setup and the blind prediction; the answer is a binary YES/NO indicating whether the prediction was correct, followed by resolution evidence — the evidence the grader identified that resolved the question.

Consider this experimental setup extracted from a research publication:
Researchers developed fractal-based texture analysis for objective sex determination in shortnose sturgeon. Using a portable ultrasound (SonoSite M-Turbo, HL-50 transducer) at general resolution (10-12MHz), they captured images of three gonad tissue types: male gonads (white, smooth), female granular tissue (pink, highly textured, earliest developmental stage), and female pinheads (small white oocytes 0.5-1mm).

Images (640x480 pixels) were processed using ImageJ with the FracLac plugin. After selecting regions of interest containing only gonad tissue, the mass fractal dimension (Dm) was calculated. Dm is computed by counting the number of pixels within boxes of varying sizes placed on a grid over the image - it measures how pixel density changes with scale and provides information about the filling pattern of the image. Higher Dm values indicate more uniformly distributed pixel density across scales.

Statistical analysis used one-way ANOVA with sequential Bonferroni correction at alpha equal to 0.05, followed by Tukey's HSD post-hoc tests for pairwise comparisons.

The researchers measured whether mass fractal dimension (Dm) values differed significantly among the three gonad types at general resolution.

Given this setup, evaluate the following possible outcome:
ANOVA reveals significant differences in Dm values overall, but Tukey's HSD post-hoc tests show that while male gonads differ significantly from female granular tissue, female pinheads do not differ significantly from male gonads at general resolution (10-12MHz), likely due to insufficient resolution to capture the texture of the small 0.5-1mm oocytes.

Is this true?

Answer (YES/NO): NO